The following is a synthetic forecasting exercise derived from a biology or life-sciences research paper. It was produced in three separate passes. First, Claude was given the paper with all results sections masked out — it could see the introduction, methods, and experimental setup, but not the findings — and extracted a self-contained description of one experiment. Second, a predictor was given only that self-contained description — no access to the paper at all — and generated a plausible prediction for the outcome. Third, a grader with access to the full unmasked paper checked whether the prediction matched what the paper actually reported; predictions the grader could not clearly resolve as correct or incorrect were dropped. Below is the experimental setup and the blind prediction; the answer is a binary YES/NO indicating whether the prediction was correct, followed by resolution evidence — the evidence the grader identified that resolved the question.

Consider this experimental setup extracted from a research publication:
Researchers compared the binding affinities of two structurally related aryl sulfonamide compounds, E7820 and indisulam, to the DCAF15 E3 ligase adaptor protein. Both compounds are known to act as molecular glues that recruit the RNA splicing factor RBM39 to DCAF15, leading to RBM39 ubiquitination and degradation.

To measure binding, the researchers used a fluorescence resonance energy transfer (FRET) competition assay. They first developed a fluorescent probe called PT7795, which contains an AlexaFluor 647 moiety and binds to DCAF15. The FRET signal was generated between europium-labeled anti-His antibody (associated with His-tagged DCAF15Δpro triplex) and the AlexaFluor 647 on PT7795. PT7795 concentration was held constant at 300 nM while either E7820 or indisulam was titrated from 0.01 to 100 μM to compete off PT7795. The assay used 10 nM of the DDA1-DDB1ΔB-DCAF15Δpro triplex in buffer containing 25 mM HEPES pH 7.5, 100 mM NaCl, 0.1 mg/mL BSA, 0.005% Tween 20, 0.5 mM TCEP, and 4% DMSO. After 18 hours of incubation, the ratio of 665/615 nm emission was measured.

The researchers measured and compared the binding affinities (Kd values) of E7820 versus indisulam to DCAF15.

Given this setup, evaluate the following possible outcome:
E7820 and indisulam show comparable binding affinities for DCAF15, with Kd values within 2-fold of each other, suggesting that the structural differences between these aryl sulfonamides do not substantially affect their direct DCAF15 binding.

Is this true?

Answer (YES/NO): NO